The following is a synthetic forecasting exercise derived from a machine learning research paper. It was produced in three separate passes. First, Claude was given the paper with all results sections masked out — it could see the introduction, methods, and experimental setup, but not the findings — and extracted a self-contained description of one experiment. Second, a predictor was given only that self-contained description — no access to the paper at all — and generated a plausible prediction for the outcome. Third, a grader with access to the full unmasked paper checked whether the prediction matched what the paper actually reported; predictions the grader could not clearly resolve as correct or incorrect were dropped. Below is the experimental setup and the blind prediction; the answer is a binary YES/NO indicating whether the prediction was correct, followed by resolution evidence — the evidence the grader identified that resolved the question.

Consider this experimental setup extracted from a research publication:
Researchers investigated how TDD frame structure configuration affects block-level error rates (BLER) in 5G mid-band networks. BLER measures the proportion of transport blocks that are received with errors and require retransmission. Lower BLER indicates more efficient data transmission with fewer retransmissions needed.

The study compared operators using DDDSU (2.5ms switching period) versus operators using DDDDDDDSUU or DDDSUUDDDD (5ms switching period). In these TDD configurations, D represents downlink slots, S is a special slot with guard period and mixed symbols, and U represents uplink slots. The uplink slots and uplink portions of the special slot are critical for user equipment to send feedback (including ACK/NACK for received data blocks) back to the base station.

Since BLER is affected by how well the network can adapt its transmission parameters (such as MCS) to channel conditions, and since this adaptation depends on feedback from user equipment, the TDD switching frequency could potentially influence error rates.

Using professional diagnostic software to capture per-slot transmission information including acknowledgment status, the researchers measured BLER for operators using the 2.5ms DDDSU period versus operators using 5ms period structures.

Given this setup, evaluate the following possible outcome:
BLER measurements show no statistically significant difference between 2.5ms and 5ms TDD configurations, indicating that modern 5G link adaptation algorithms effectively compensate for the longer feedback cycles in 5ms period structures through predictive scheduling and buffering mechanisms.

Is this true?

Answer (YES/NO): NO